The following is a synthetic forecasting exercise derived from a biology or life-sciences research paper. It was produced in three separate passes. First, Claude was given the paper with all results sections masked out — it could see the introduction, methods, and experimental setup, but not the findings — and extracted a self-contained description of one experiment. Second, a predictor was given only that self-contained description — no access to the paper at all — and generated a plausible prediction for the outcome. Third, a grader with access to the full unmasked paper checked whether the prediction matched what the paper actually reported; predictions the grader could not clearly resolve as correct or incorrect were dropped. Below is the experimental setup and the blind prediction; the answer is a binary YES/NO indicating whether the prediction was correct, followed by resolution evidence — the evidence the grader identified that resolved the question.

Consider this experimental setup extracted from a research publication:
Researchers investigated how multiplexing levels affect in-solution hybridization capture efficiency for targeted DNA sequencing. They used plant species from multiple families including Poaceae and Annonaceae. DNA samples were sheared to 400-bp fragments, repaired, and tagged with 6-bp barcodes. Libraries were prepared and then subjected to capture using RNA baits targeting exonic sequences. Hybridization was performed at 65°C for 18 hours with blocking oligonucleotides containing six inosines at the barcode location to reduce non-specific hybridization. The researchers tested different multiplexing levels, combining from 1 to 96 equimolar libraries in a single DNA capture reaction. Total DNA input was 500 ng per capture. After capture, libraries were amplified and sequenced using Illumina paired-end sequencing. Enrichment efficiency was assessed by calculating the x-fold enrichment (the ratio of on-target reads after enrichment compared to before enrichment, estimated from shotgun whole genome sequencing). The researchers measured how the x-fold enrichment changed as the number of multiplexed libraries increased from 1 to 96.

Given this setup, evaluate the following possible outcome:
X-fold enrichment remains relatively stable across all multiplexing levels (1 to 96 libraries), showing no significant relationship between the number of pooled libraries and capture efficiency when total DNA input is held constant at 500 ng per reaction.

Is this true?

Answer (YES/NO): NO